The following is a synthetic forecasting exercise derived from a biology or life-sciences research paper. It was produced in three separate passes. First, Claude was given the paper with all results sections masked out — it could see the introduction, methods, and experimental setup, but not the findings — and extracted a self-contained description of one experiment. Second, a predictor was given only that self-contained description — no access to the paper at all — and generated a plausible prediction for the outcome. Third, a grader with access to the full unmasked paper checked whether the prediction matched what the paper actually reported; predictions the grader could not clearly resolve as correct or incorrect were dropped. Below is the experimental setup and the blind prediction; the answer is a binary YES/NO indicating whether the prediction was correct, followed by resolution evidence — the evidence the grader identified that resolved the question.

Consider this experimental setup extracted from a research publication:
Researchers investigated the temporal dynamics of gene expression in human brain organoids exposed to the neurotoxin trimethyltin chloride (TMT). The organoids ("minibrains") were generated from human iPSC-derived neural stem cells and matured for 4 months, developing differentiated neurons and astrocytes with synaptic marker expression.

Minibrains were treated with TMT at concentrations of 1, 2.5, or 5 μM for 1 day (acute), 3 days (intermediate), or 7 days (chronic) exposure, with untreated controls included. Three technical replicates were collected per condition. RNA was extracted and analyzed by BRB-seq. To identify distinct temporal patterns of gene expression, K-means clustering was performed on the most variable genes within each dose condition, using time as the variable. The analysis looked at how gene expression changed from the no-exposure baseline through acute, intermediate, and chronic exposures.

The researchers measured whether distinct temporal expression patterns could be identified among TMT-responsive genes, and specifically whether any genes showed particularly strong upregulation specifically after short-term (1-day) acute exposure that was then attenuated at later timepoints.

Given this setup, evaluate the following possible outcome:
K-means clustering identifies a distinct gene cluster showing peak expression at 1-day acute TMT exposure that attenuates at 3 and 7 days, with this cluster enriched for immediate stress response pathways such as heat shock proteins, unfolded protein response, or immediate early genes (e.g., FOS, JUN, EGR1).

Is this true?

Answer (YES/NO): NO